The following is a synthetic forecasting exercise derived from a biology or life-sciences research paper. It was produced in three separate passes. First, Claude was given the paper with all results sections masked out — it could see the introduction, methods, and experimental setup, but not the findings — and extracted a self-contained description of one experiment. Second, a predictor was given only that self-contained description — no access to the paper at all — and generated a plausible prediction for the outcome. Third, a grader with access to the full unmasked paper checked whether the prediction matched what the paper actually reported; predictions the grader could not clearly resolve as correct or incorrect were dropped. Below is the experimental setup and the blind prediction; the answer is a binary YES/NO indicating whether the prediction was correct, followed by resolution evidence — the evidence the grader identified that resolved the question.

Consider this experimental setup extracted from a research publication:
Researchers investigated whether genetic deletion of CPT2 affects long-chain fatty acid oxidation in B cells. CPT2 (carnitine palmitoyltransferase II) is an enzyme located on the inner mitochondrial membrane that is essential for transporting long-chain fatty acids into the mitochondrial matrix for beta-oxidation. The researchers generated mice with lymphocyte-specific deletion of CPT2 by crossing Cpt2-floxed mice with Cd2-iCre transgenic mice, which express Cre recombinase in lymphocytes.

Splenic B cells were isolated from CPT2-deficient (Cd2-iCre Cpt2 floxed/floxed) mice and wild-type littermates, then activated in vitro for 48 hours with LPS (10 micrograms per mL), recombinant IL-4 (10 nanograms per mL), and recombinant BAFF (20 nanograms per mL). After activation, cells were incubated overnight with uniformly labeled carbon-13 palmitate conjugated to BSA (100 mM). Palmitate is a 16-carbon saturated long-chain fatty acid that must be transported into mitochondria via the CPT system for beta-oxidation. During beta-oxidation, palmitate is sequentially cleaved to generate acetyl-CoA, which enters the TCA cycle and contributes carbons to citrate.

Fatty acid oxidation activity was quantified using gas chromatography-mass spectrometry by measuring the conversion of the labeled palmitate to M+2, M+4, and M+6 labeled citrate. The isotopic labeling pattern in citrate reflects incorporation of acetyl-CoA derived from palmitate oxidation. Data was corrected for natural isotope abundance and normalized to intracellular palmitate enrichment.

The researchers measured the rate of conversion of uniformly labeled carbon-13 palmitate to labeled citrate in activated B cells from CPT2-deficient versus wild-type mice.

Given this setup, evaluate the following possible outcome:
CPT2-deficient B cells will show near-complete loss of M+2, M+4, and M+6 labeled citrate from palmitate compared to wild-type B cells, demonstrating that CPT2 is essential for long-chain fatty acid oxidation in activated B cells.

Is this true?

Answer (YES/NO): NO